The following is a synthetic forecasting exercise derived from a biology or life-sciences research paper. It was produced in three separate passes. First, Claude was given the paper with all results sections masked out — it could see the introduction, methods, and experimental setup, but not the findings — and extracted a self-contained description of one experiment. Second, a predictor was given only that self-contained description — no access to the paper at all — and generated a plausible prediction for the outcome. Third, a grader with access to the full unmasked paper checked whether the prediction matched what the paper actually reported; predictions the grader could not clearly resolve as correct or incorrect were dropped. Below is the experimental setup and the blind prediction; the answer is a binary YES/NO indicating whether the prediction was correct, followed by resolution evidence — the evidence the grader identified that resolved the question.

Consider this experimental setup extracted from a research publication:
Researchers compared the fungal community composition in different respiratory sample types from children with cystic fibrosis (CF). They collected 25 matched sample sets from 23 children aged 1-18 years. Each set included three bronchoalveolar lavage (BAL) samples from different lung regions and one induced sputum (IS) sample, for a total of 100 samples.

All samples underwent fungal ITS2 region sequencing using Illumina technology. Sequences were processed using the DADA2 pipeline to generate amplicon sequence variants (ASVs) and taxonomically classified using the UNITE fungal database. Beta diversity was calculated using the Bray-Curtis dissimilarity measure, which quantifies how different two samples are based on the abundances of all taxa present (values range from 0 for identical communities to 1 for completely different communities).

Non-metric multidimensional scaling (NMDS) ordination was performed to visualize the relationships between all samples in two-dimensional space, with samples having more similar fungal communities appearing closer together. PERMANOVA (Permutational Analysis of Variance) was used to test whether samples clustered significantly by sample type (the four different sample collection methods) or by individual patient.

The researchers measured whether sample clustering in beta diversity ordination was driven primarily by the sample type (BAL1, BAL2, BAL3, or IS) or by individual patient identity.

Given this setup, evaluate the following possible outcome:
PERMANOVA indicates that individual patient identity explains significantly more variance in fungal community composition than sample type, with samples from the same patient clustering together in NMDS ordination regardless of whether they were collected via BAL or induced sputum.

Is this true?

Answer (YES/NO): NO